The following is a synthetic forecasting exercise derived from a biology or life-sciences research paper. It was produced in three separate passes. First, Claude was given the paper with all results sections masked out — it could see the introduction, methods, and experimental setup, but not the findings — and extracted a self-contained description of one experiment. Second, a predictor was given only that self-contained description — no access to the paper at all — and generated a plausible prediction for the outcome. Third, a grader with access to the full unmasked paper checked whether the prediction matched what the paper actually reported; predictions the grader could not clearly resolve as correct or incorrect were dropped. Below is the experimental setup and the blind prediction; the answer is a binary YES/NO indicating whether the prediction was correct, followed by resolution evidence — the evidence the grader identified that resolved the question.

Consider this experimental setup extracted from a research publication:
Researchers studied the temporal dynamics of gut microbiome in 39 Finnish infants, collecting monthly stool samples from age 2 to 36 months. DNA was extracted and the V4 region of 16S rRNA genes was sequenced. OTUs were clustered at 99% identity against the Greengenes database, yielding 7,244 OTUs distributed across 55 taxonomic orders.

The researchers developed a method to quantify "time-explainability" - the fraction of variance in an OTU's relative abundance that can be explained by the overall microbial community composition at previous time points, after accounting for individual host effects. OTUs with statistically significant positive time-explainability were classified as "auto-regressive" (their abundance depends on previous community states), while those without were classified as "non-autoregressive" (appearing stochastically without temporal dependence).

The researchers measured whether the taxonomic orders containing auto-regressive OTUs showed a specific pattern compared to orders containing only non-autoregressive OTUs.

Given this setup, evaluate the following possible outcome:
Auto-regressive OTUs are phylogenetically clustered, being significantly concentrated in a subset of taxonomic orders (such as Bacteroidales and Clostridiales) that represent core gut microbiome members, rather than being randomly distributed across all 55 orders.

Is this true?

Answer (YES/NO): NO